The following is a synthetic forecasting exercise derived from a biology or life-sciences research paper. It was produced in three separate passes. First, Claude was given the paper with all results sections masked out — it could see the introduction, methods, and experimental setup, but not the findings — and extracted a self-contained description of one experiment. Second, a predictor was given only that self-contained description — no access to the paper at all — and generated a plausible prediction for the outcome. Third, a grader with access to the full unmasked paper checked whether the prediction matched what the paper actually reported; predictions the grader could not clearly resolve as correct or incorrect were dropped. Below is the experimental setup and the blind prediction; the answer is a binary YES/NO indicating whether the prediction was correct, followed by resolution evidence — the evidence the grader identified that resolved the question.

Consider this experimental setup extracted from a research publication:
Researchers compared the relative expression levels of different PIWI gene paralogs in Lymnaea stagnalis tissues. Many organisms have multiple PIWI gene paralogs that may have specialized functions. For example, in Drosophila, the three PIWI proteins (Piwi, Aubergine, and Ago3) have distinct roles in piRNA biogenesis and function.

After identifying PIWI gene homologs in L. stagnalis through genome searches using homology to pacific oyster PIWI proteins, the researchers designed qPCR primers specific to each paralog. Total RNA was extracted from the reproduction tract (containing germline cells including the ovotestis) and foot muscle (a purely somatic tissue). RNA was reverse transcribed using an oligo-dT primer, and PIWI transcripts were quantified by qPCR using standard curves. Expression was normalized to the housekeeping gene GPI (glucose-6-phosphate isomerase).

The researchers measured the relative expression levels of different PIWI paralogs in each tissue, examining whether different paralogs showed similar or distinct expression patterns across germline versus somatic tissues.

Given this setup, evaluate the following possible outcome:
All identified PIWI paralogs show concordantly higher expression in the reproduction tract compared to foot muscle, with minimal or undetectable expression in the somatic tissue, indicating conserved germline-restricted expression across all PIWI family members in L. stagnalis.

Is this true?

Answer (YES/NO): NO